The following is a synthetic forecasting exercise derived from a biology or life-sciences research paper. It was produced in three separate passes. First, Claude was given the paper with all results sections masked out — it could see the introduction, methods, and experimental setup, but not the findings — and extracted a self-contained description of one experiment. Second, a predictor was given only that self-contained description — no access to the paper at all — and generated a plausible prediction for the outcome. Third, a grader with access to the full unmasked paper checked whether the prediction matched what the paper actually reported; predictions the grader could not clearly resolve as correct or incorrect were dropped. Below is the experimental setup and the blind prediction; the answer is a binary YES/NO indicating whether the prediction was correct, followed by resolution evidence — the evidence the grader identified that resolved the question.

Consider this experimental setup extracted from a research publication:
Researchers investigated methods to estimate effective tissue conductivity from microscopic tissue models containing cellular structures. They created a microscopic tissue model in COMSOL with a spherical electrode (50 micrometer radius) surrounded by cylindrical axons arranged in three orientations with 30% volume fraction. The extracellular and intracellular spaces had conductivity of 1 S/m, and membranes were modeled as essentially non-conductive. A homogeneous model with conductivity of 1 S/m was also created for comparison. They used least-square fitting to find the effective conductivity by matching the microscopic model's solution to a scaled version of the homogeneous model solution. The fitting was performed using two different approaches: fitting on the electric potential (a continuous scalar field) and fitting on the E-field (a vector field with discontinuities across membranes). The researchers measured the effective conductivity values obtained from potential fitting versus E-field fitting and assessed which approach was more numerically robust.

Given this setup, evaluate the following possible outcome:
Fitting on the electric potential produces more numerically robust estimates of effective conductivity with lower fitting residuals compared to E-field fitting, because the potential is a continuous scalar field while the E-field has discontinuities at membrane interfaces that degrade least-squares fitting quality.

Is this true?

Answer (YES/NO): YES